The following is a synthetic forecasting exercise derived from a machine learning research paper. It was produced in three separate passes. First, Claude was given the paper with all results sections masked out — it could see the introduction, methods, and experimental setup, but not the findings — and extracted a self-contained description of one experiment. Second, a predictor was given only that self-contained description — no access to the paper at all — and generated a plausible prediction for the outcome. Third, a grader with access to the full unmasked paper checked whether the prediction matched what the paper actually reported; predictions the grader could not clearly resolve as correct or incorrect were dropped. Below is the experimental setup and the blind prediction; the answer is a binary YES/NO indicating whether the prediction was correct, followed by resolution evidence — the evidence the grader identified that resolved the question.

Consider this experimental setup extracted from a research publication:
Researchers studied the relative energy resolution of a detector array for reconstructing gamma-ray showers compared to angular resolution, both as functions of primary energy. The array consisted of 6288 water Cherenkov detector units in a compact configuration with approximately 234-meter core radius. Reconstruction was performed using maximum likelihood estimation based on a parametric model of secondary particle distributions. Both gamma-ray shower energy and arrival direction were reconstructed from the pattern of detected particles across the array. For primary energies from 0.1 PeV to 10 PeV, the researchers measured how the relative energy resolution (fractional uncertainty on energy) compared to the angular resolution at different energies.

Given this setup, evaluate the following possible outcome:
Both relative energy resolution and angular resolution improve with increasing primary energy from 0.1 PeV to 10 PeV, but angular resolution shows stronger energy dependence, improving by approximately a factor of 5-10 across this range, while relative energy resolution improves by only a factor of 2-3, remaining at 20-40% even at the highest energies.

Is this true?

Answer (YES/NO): NO